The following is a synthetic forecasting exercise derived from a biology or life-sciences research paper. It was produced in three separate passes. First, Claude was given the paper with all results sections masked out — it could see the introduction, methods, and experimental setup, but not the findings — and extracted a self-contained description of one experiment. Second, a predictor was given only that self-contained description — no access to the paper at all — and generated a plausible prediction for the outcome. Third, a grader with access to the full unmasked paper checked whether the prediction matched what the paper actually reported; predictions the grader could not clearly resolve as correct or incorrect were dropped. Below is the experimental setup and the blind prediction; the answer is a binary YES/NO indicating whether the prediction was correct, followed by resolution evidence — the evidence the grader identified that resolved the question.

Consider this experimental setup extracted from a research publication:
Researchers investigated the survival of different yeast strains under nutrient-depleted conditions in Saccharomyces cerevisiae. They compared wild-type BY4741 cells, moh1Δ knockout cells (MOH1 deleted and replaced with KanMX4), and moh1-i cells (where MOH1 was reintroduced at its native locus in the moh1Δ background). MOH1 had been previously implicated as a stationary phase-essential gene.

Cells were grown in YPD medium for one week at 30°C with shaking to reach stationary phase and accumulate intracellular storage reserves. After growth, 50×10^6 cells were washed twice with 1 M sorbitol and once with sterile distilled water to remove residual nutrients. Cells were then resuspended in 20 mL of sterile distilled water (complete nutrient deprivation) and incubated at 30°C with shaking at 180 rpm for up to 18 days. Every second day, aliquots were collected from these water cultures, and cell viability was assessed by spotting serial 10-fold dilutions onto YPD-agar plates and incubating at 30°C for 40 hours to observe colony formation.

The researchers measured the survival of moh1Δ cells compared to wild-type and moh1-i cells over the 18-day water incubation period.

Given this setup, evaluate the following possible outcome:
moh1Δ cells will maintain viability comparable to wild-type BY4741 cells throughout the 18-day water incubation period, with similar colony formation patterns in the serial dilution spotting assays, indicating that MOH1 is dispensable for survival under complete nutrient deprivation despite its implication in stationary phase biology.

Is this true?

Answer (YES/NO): NO